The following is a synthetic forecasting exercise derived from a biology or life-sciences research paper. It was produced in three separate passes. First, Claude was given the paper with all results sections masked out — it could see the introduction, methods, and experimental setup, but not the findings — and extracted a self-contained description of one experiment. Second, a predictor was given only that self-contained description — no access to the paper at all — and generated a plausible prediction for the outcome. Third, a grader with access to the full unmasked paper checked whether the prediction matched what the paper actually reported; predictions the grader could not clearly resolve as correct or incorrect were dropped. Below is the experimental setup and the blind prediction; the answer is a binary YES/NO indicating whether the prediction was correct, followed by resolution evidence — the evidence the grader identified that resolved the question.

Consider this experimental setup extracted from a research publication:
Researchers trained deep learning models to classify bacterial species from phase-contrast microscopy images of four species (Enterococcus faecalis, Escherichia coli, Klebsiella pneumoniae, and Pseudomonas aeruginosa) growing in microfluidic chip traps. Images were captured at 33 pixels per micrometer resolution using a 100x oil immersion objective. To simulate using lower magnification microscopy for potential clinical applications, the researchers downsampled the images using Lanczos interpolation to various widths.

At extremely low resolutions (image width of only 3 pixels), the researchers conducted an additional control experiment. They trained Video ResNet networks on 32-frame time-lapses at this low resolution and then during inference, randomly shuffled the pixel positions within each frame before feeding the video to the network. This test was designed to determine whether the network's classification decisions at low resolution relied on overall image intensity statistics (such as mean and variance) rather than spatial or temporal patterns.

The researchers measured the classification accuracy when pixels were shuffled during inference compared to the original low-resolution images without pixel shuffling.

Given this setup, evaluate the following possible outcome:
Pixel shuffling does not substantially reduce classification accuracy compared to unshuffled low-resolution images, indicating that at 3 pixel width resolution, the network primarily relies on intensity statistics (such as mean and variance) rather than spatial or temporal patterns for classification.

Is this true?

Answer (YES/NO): NO